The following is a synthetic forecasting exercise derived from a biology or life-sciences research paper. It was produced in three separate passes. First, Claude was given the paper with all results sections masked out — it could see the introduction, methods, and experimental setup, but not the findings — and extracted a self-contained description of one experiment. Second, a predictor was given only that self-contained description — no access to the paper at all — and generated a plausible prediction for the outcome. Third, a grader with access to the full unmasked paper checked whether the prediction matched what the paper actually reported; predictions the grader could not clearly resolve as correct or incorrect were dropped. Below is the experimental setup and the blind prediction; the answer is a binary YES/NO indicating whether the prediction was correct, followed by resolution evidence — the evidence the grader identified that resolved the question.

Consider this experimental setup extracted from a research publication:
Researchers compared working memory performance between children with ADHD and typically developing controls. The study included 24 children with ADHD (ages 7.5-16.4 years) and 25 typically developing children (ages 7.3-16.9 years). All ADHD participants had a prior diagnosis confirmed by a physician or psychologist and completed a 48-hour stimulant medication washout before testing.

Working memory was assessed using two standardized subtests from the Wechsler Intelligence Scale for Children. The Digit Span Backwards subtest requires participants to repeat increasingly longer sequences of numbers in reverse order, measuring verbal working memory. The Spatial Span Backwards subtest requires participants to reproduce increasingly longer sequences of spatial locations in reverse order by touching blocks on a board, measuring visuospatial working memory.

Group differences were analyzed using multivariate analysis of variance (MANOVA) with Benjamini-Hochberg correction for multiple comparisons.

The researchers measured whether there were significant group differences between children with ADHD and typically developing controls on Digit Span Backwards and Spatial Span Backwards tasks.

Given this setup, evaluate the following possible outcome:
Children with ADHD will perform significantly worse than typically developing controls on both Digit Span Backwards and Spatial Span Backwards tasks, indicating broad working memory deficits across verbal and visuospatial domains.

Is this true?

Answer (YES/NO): NO